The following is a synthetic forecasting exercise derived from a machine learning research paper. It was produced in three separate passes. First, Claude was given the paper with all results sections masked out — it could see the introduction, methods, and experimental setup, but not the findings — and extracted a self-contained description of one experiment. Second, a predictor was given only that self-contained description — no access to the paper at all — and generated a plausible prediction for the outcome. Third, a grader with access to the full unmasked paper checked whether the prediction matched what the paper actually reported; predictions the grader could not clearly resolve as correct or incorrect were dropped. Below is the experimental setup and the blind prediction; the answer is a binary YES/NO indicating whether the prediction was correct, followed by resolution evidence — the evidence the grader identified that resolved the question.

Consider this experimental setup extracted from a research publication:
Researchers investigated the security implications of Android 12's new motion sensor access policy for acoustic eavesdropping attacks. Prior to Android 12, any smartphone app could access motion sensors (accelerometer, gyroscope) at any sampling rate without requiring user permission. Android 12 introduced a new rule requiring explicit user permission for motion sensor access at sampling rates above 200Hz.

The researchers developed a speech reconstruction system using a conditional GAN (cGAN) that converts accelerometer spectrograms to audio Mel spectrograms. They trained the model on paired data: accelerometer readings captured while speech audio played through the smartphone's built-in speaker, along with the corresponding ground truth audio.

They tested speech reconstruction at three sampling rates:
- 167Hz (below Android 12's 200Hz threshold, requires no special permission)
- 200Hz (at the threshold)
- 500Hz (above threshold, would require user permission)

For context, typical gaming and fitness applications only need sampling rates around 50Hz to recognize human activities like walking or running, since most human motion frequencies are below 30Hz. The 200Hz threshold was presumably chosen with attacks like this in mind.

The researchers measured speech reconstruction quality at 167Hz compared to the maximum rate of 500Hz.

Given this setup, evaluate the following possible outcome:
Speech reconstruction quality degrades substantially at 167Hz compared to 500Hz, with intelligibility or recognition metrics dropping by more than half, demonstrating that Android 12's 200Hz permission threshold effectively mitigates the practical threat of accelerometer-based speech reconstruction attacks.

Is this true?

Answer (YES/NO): NO